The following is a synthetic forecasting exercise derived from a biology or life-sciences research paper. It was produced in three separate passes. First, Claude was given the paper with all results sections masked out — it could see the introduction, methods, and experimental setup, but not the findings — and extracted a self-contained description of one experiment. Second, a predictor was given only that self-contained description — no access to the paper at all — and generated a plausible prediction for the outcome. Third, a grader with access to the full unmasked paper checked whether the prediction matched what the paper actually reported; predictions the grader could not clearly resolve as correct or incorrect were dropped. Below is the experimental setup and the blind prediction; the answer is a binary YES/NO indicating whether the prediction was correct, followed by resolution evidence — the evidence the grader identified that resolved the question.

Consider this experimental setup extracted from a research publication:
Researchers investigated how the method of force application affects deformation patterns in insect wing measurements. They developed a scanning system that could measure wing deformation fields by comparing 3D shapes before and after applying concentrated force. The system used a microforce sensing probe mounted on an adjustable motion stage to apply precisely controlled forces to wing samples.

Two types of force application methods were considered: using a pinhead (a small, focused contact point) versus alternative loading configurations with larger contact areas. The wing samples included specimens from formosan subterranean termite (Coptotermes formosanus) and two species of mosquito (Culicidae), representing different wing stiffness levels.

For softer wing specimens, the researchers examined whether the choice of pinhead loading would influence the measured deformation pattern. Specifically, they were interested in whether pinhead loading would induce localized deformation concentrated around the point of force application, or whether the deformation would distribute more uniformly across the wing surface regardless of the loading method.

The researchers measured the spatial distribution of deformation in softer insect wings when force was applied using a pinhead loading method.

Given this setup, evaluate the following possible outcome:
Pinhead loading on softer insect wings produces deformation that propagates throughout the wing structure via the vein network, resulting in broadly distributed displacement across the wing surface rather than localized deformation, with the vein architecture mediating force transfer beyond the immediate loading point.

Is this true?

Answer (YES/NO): NO